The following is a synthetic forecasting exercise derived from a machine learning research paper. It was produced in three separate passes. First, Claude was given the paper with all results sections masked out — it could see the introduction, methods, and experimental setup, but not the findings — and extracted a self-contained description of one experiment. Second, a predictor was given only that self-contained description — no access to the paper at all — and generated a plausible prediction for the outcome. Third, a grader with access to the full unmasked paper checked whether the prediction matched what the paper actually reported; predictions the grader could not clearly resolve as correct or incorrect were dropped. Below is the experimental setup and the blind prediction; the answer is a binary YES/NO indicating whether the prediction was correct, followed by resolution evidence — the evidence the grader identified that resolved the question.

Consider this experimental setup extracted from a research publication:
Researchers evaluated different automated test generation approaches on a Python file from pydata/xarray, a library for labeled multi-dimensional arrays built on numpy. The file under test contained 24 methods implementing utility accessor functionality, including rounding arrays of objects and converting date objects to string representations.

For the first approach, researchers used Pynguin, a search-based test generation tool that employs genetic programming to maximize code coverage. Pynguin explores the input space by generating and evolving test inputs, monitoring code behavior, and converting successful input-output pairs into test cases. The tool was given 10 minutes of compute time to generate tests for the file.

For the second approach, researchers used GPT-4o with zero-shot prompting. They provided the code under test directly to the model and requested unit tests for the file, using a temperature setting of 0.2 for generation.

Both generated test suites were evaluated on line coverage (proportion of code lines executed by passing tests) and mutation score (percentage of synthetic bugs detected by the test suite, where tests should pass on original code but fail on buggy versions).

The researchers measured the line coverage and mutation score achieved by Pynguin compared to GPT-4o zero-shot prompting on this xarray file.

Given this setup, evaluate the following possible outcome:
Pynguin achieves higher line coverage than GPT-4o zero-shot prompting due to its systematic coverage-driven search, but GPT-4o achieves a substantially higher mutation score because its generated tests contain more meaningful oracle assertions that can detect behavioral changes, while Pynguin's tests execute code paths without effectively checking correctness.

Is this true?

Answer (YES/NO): NO